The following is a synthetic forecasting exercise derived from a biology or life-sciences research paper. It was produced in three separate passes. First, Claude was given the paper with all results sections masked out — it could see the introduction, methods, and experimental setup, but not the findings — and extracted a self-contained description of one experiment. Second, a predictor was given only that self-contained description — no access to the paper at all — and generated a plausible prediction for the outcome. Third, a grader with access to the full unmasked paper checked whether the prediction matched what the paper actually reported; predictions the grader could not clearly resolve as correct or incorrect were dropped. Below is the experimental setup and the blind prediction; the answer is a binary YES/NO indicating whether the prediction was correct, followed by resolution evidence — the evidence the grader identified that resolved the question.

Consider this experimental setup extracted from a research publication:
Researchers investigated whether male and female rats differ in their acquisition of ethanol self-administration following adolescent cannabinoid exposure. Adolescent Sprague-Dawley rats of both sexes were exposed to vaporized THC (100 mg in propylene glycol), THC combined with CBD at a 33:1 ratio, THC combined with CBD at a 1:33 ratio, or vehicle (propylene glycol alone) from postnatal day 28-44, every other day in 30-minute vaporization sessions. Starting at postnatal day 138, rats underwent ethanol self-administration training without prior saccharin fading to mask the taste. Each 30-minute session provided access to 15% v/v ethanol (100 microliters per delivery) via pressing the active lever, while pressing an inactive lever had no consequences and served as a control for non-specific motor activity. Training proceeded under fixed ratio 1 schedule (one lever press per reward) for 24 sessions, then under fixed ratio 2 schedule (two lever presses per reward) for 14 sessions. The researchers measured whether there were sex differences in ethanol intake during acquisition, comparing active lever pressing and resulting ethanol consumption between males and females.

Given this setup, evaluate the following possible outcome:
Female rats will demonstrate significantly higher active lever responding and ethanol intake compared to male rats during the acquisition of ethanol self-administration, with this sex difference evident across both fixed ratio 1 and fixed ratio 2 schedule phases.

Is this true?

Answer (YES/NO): YES